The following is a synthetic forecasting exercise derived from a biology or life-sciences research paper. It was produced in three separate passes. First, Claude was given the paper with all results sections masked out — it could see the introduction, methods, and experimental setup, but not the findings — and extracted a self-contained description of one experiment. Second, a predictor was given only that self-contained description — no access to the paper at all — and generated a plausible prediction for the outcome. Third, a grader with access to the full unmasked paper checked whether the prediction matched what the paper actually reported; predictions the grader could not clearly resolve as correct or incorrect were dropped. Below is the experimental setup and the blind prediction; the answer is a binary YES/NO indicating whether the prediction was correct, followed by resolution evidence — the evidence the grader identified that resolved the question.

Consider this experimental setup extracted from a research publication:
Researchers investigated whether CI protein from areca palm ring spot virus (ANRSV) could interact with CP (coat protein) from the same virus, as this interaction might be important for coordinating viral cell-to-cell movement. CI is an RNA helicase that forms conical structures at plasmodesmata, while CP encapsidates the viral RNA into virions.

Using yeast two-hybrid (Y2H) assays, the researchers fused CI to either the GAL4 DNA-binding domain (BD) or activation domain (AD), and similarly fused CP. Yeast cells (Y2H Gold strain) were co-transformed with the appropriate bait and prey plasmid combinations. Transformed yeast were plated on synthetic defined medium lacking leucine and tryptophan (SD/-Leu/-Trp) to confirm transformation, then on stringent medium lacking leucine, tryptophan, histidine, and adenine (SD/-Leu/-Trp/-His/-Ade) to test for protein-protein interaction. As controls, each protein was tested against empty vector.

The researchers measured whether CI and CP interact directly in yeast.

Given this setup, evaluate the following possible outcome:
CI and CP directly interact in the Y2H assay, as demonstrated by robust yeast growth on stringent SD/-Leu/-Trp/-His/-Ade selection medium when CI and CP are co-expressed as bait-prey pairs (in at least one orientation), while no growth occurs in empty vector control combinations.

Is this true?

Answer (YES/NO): NO